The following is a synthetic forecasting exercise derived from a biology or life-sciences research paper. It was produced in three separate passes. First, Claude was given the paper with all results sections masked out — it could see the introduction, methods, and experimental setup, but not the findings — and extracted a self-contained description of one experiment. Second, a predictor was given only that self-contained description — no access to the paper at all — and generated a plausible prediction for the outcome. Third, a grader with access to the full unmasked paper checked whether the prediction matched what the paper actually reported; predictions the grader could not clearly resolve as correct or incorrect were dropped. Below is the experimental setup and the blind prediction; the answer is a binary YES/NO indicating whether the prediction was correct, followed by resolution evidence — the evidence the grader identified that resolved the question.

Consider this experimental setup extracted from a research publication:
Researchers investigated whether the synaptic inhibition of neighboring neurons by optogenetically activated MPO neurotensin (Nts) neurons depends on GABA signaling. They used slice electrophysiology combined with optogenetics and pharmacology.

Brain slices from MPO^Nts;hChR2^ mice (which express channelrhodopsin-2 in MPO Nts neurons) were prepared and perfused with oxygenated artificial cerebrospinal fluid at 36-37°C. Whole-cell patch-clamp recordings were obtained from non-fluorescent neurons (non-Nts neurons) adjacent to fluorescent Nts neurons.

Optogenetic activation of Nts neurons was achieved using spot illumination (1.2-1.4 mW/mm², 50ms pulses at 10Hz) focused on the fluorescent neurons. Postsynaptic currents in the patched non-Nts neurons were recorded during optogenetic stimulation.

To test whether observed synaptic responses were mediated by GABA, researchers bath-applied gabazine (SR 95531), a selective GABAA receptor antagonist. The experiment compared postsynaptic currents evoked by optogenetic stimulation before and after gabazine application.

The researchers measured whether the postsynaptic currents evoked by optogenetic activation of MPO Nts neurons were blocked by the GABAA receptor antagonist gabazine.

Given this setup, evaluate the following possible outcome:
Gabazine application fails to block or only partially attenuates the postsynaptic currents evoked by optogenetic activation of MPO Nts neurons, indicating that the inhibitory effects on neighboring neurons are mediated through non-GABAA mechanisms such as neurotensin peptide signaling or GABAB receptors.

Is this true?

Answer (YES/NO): NO